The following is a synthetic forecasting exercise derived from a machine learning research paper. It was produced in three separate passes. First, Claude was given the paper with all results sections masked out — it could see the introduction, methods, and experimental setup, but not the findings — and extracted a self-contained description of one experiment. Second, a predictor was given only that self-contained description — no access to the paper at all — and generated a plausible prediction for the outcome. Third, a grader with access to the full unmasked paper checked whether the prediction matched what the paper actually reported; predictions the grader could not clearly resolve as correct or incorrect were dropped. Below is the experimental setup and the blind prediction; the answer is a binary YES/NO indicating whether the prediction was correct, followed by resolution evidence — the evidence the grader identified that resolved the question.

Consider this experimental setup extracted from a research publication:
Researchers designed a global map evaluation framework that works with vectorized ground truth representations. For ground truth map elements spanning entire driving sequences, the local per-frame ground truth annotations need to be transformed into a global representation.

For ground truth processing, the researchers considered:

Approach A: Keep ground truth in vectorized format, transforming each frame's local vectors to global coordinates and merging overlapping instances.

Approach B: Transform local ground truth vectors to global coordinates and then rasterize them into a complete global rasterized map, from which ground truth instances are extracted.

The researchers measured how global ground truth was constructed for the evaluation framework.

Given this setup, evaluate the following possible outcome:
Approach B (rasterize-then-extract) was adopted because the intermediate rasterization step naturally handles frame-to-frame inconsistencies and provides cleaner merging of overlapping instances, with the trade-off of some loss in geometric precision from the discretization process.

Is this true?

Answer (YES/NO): YES